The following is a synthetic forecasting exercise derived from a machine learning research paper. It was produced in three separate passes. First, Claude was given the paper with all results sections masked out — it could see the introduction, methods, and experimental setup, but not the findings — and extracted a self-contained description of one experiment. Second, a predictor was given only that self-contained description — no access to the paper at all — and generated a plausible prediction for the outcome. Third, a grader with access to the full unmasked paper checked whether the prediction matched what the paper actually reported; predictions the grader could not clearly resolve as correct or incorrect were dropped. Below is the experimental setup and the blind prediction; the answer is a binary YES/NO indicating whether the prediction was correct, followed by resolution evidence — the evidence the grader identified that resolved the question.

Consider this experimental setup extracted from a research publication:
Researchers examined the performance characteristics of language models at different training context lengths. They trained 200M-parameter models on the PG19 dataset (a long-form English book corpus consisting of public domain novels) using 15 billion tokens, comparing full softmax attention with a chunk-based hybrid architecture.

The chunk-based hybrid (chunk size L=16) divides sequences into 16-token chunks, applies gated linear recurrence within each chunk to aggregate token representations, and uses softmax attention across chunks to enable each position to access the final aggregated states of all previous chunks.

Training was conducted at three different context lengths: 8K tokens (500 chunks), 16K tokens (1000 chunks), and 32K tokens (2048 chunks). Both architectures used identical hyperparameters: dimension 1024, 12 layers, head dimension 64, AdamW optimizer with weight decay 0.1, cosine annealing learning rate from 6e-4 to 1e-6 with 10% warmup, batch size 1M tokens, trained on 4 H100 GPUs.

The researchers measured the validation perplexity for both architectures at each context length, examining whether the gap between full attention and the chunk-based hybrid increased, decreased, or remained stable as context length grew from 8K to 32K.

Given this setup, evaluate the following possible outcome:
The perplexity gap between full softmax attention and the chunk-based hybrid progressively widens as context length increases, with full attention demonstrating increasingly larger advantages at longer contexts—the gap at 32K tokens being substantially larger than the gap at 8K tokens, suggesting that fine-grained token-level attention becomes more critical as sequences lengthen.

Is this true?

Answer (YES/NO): NO